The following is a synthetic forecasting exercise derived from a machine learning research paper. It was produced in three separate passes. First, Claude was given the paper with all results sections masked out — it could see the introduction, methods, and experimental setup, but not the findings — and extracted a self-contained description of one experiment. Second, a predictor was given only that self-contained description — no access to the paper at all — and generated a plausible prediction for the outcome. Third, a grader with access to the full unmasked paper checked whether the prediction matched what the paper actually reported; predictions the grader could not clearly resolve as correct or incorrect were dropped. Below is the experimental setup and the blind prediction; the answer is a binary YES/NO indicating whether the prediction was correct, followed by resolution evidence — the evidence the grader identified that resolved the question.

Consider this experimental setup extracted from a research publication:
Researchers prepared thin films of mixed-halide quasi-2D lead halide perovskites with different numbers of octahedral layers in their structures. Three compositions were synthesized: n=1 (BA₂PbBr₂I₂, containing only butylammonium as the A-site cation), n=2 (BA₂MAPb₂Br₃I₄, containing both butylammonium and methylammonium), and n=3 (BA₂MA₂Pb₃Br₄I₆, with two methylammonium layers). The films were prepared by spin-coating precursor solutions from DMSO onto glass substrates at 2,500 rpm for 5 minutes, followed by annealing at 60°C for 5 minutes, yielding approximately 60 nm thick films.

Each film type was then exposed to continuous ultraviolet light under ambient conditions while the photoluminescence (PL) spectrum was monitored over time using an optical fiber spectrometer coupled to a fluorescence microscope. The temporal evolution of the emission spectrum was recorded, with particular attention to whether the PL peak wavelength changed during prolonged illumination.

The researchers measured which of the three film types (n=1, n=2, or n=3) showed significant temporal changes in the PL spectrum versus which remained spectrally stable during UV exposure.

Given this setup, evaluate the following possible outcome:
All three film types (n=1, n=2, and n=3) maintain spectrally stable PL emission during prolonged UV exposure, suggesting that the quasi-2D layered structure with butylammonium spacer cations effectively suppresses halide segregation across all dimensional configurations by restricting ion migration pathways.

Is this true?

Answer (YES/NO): NO